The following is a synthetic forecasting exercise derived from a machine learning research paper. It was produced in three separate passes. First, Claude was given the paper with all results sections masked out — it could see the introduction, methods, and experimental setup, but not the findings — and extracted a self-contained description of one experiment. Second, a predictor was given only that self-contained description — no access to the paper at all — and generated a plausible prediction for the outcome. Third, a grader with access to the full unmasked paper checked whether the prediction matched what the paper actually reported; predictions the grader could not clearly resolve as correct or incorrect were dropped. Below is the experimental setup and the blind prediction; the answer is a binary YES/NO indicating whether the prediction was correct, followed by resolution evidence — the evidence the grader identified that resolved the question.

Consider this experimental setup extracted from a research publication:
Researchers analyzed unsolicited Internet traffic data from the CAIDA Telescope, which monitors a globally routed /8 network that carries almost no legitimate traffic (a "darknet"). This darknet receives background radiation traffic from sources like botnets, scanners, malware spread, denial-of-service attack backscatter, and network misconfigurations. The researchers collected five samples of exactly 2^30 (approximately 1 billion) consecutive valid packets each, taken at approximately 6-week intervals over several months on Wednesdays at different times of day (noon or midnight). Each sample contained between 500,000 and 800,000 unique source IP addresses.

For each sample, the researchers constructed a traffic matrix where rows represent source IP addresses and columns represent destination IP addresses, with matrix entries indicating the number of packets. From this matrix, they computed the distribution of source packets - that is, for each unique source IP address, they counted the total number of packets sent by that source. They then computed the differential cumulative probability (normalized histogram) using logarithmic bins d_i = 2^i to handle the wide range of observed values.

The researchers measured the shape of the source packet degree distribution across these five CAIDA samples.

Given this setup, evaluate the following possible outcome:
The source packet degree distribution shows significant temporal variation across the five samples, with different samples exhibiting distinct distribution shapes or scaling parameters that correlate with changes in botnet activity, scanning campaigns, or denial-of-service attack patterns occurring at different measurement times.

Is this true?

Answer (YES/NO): NO